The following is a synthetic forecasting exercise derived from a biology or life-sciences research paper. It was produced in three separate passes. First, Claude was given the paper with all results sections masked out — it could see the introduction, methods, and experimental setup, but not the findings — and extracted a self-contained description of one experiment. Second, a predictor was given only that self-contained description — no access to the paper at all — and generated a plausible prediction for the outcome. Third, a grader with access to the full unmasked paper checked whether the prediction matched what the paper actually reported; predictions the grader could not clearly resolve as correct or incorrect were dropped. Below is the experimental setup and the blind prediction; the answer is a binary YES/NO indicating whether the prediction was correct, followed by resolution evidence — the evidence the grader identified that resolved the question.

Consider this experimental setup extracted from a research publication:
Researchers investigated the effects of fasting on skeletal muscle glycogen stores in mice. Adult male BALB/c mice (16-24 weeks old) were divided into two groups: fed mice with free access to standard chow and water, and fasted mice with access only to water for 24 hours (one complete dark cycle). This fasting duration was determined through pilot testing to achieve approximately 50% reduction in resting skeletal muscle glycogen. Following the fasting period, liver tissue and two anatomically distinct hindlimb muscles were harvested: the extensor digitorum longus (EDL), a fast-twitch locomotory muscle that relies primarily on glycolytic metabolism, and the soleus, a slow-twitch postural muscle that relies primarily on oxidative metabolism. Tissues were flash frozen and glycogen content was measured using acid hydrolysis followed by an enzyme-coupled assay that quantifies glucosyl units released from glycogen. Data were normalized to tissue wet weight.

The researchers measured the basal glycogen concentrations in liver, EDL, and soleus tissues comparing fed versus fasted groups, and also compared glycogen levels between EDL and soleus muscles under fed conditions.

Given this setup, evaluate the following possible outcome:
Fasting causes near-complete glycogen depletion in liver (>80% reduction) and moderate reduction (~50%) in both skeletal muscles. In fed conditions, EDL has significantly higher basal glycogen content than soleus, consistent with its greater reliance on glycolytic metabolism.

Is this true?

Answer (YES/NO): NO